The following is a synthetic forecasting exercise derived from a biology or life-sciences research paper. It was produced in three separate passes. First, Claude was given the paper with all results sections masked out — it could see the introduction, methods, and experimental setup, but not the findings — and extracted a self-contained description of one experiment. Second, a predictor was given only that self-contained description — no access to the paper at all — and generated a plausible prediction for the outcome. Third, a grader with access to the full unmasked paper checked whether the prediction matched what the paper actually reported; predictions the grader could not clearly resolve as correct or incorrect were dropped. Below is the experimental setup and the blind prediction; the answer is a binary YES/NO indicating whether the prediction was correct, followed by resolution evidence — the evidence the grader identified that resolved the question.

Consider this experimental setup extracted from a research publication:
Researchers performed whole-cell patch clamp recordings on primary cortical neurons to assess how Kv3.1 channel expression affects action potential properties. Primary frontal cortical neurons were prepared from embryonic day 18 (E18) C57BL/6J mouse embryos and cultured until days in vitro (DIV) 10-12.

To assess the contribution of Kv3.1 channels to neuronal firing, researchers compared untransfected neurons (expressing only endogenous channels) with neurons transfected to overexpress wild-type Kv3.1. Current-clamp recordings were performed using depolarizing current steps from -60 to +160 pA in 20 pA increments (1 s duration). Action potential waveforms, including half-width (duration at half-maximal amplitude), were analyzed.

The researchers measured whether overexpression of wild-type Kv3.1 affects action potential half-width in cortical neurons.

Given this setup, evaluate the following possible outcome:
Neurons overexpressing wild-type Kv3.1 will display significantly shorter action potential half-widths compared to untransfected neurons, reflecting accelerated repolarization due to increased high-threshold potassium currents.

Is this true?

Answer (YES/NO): YES